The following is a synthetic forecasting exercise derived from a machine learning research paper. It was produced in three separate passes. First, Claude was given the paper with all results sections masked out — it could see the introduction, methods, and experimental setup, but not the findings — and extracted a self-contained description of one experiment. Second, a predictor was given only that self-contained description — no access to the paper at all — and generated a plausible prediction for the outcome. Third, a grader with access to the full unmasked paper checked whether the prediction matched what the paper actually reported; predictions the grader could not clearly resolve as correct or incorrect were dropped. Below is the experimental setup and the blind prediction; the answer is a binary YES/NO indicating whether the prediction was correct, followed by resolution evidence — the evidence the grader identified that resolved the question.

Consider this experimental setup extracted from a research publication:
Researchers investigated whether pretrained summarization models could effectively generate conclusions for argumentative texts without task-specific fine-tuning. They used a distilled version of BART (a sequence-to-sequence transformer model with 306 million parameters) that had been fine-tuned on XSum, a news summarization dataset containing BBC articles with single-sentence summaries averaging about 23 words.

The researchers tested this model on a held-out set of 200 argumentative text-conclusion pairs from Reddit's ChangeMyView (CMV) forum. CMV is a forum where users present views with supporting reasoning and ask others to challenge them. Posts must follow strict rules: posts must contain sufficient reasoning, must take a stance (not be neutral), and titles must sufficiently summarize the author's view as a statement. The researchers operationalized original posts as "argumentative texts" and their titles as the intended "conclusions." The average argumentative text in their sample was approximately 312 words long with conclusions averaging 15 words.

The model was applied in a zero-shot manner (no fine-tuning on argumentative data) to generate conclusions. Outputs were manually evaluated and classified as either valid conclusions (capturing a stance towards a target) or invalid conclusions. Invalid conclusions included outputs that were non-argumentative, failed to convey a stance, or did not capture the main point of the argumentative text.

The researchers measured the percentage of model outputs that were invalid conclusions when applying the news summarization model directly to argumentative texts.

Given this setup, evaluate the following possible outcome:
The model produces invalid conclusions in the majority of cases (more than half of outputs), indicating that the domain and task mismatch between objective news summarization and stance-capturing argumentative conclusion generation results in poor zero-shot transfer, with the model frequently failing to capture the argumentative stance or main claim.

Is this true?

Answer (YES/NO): YES